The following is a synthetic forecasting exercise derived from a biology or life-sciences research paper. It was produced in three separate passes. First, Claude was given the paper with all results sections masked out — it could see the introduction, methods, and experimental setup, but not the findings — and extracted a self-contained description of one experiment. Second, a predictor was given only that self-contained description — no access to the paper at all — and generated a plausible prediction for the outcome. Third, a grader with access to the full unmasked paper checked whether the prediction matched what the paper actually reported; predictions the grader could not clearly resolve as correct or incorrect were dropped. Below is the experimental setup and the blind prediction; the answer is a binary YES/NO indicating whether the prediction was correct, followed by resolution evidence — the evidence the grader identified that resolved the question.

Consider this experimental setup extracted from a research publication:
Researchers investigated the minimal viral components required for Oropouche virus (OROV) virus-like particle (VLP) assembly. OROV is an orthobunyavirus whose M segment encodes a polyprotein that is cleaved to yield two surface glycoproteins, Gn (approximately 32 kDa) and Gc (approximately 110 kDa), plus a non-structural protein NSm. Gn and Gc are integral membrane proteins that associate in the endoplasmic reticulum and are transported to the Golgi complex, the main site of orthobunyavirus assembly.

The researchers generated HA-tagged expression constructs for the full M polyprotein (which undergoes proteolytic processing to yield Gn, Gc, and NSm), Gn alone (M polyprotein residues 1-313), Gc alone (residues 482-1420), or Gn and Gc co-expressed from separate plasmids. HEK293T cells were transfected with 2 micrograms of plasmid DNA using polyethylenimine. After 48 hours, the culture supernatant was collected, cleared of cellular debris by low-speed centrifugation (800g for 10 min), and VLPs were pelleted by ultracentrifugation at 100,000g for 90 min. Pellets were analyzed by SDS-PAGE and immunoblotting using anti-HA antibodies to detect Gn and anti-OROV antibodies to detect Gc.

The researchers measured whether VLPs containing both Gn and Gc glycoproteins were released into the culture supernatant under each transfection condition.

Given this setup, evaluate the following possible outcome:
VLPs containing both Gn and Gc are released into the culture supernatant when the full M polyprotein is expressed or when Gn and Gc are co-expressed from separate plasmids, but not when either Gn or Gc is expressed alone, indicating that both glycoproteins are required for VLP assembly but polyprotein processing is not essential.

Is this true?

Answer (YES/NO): NO